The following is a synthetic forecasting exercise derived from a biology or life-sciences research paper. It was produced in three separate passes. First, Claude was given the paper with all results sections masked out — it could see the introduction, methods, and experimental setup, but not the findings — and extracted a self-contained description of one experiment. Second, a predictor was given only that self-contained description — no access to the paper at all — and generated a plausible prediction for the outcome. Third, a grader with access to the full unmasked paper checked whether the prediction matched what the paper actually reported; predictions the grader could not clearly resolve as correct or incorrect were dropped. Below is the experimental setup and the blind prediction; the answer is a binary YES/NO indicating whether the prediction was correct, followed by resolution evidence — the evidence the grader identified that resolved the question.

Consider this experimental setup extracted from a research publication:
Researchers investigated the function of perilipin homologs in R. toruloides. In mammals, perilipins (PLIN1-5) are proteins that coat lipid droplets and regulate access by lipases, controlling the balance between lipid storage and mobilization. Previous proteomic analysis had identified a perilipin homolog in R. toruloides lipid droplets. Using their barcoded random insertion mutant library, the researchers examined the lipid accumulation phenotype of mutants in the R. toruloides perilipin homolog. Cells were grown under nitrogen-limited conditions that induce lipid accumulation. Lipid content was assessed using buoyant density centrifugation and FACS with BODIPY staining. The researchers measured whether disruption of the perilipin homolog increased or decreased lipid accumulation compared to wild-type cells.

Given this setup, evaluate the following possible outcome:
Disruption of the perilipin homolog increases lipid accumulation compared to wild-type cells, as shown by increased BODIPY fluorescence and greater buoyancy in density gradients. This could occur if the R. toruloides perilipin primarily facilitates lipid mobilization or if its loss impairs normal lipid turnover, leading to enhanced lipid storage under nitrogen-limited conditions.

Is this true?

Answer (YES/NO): NO